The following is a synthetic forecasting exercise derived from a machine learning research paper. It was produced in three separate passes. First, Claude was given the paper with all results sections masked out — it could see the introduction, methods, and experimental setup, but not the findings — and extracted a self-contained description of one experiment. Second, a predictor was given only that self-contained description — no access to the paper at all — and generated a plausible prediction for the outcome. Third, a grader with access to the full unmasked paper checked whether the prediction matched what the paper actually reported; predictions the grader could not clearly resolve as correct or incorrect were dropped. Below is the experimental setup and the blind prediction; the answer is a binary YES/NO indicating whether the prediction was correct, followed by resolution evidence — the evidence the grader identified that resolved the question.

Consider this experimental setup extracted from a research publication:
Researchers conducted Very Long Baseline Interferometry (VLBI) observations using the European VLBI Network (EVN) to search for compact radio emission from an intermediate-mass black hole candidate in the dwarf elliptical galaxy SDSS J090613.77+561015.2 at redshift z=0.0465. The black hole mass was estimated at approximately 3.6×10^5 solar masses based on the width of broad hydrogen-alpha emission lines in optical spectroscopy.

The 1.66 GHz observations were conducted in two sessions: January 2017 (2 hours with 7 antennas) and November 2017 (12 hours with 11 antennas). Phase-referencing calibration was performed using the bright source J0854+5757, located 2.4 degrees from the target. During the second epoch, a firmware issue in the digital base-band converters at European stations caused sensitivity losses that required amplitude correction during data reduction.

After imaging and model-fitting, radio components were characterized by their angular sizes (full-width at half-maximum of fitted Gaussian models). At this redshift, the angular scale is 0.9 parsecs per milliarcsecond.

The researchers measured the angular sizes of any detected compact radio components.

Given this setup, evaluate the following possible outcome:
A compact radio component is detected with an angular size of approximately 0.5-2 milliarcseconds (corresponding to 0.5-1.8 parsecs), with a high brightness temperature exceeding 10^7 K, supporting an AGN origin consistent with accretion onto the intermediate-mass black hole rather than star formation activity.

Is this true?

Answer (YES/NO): YES